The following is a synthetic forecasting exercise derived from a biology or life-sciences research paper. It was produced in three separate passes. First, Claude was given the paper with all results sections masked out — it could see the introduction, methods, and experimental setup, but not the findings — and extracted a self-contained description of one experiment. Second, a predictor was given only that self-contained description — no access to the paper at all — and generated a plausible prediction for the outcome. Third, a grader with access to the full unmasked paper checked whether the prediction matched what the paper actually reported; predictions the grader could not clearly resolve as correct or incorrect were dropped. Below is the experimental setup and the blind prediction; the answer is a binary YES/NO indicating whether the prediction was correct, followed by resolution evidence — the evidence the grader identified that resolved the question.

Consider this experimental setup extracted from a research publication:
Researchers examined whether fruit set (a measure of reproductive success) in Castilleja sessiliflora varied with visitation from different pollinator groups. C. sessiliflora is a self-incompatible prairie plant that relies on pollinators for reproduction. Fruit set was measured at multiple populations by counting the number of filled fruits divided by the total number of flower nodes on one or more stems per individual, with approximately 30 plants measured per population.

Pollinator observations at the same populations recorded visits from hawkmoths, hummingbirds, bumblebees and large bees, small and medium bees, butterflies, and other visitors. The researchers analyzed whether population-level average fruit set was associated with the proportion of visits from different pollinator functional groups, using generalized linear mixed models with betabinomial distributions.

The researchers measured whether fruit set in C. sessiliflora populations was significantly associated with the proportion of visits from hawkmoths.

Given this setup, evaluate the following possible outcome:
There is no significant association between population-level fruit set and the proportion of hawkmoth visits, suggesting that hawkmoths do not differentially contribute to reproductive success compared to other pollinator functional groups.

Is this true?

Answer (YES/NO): NO